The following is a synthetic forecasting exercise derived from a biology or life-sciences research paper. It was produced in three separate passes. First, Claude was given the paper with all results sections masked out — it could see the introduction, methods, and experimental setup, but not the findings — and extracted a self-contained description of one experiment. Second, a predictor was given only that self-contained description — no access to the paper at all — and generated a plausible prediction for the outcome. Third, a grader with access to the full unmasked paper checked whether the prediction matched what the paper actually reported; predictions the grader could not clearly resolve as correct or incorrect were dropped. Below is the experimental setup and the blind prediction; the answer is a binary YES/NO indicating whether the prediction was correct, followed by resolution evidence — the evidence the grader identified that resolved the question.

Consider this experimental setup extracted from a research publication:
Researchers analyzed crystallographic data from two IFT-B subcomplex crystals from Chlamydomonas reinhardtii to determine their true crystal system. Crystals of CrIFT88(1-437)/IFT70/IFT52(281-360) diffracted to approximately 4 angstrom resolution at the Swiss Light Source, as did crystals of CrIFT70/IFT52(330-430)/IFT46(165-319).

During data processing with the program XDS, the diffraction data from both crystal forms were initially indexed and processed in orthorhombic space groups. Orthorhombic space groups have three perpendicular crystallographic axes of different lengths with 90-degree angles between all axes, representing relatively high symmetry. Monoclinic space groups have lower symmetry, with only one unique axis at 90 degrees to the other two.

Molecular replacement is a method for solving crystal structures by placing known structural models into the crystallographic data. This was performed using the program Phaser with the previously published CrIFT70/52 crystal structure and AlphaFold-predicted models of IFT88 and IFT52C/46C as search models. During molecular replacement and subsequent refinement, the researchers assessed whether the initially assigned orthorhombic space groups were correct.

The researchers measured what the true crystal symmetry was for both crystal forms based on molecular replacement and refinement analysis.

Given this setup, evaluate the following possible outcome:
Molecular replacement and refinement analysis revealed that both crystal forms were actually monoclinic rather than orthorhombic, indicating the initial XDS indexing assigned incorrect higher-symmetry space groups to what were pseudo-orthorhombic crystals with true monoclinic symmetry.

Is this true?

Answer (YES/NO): YES